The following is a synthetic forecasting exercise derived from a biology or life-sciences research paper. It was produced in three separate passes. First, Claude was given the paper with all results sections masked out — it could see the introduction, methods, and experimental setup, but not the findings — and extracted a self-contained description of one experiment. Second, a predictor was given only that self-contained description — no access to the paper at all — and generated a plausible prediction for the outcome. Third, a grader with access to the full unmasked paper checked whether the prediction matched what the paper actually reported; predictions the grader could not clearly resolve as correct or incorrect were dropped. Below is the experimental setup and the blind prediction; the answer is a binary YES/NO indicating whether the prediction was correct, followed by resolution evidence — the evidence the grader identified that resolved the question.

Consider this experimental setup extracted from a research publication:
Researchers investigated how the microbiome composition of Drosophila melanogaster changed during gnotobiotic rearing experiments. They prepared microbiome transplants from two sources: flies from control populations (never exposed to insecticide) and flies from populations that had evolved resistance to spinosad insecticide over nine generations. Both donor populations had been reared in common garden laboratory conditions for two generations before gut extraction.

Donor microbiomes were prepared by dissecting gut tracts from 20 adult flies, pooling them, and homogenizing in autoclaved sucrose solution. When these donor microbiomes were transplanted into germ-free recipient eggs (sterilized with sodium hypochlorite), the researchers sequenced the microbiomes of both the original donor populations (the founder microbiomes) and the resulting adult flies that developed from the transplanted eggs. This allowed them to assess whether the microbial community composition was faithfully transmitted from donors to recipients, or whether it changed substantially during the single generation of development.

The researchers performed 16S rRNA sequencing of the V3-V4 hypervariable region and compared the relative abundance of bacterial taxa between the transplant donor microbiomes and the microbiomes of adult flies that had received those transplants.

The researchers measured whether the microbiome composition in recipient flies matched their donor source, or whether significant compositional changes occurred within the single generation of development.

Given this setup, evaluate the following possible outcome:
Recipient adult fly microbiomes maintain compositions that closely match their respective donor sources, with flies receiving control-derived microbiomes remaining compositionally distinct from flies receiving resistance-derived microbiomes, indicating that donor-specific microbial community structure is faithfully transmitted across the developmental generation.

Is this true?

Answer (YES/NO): NO